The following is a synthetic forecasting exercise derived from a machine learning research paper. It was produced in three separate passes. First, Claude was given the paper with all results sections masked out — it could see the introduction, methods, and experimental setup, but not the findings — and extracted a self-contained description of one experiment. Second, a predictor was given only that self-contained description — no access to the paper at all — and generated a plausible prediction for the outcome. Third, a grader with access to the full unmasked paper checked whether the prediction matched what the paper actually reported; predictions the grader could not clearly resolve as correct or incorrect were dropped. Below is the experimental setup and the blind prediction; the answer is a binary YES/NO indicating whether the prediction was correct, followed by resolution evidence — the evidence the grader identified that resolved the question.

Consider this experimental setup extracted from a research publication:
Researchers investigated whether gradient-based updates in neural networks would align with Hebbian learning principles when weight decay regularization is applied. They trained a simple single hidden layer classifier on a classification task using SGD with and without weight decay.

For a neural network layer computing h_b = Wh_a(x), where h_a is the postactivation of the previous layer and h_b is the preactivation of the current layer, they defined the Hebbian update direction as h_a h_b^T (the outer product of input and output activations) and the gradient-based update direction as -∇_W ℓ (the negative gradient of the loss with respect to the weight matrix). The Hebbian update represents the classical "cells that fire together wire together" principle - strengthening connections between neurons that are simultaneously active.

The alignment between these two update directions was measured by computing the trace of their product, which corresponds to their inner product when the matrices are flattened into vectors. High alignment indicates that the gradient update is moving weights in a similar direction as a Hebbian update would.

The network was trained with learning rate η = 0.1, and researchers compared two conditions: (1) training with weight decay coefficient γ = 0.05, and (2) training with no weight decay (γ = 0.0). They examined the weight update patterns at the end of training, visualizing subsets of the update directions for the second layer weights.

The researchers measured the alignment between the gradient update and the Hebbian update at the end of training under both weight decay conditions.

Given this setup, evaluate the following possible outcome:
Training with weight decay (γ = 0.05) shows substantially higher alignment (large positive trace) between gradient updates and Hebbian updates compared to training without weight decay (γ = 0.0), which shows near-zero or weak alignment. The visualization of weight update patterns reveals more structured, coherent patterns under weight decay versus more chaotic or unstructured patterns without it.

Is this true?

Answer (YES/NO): YES